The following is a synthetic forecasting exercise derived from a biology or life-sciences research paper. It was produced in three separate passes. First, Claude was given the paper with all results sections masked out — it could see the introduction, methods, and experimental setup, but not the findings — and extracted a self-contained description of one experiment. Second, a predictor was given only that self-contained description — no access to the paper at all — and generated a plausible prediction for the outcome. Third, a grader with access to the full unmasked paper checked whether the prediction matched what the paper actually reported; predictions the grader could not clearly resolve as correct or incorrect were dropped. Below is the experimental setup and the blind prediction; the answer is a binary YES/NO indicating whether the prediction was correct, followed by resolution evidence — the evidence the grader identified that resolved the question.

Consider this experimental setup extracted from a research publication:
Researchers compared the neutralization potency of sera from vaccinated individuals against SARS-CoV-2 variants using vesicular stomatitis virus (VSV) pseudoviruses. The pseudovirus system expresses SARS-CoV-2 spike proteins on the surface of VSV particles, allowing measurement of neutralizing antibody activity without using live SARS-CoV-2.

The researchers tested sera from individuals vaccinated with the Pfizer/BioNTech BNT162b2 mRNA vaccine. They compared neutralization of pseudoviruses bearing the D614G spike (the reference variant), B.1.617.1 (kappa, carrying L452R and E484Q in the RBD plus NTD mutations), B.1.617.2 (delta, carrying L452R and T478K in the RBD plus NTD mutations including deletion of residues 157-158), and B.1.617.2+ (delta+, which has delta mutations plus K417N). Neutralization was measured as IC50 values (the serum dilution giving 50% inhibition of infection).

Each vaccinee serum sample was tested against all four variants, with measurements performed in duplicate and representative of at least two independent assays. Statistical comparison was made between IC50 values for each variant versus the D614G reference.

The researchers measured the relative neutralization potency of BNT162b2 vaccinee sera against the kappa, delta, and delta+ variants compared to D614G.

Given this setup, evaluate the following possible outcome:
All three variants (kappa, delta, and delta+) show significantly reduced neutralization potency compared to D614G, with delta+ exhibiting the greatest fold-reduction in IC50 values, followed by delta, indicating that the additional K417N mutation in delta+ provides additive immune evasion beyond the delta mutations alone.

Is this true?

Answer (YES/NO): NO